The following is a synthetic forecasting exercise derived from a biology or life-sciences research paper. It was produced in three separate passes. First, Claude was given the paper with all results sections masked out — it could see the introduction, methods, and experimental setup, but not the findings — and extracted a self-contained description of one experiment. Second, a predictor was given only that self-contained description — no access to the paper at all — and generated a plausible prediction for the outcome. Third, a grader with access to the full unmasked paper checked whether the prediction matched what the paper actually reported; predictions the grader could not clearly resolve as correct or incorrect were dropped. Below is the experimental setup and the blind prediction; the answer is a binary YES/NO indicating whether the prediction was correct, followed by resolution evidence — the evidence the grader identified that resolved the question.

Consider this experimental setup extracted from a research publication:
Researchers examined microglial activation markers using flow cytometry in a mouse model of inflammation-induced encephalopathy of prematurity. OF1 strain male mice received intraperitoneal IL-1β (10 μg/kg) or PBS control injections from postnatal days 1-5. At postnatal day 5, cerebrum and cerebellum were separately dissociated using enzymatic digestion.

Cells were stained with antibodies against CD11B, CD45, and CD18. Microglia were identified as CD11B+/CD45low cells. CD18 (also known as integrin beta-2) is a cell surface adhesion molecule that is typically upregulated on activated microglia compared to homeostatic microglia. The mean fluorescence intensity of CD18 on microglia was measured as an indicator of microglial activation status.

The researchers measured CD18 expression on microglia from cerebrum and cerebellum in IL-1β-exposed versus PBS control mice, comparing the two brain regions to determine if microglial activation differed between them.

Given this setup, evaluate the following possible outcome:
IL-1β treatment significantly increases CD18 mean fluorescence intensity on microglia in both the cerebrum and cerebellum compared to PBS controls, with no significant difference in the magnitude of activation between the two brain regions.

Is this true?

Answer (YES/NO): NO